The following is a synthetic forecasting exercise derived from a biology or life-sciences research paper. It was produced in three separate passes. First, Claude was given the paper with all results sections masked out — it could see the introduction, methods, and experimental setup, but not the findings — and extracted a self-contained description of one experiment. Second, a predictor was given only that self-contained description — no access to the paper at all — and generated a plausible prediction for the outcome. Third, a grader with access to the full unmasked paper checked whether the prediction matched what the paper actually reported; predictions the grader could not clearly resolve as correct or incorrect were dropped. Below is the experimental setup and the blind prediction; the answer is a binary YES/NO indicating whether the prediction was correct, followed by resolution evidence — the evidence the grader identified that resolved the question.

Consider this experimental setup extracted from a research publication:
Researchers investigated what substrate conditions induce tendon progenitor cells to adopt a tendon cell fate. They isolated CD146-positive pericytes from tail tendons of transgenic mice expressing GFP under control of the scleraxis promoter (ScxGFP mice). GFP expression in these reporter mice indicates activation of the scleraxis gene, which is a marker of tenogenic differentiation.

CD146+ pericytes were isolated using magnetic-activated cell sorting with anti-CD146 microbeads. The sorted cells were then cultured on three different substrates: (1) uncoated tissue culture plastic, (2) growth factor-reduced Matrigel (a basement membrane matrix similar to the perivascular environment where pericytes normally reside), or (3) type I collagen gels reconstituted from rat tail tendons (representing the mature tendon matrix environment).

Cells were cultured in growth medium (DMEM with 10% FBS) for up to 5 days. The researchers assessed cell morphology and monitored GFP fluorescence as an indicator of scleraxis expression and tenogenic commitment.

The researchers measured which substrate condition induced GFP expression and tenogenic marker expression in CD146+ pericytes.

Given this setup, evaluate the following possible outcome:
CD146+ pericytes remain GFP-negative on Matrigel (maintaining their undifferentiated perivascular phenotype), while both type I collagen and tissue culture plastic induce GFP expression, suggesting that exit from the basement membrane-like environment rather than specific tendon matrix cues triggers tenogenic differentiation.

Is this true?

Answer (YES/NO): NO